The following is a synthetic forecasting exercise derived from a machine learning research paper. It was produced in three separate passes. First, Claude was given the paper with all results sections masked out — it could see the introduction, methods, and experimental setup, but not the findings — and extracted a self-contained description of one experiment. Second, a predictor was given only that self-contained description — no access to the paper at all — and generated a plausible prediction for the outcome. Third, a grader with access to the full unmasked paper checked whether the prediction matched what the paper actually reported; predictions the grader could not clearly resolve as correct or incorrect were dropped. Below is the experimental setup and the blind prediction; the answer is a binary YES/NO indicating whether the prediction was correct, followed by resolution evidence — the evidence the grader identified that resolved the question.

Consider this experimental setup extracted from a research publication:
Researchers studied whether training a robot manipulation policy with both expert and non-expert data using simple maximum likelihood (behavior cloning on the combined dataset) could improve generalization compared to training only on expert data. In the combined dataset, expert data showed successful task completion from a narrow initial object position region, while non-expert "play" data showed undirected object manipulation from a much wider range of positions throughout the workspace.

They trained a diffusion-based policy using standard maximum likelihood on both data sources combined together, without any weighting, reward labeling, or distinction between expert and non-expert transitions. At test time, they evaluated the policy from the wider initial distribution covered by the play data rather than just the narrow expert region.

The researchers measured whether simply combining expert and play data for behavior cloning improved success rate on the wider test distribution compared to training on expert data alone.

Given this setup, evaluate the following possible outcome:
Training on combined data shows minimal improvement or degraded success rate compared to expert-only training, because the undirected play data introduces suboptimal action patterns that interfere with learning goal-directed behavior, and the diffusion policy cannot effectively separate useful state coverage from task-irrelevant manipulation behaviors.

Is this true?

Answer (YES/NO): NO